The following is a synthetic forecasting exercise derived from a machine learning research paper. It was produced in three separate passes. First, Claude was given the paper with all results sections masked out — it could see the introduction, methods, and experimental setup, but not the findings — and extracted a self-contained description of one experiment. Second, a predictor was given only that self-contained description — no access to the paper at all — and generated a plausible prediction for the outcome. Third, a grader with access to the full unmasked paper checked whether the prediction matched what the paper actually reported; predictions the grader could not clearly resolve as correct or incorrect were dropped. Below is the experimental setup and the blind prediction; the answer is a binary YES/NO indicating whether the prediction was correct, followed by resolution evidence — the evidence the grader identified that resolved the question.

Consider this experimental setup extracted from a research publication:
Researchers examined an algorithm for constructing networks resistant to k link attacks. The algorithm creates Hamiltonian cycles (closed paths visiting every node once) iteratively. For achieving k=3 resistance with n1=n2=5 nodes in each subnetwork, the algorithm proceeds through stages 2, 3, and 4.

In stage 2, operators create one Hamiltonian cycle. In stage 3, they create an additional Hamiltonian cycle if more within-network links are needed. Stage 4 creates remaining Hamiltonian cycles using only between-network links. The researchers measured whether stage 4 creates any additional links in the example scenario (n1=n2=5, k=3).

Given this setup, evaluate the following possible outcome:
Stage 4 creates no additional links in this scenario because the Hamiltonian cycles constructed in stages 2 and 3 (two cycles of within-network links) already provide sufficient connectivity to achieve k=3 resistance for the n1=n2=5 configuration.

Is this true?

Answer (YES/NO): YES